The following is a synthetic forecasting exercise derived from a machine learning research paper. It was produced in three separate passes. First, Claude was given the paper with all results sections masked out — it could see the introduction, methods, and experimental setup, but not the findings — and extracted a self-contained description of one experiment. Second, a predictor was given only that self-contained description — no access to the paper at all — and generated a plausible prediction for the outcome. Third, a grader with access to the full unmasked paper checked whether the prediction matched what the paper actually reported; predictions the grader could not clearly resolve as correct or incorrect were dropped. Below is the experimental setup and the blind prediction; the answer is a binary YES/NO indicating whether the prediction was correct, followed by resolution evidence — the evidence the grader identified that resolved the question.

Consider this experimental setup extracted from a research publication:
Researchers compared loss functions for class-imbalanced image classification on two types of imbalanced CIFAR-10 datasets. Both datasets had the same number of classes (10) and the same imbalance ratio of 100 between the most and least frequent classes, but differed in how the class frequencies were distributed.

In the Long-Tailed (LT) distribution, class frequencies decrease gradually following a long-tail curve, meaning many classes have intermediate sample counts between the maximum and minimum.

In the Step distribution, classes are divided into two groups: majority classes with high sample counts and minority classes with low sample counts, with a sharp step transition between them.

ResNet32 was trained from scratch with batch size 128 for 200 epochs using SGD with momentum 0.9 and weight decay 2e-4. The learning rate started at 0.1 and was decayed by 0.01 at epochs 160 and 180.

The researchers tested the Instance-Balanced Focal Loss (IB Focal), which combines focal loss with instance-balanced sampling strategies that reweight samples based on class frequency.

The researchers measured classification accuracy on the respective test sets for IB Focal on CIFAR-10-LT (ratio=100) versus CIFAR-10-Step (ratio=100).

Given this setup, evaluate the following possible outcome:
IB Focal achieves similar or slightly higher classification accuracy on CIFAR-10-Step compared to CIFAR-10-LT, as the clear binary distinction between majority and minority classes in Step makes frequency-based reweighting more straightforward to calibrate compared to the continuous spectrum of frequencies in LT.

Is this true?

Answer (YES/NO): NO